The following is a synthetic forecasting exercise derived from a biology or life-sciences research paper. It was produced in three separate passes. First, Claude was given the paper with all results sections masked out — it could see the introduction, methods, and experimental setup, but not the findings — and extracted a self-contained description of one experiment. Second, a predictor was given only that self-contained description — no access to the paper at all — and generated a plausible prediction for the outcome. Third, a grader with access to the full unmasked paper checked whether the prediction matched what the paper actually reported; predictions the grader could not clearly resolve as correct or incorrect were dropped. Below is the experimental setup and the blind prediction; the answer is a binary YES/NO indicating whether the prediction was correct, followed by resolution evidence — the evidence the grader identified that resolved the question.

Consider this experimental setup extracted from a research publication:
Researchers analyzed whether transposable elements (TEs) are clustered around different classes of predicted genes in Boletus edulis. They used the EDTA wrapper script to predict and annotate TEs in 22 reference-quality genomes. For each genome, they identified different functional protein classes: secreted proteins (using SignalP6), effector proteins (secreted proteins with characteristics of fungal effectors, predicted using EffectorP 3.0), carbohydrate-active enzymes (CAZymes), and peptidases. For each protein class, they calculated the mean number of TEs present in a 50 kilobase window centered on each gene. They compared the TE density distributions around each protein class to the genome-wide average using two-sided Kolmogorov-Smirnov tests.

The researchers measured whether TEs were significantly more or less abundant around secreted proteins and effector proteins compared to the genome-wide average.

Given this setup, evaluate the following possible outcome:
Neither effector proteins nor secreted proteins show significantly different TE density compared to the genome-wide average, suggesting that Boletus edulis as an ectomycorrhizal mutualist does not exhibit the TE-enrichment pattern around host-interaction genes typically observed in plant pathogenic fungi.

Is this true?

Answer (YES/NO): NO